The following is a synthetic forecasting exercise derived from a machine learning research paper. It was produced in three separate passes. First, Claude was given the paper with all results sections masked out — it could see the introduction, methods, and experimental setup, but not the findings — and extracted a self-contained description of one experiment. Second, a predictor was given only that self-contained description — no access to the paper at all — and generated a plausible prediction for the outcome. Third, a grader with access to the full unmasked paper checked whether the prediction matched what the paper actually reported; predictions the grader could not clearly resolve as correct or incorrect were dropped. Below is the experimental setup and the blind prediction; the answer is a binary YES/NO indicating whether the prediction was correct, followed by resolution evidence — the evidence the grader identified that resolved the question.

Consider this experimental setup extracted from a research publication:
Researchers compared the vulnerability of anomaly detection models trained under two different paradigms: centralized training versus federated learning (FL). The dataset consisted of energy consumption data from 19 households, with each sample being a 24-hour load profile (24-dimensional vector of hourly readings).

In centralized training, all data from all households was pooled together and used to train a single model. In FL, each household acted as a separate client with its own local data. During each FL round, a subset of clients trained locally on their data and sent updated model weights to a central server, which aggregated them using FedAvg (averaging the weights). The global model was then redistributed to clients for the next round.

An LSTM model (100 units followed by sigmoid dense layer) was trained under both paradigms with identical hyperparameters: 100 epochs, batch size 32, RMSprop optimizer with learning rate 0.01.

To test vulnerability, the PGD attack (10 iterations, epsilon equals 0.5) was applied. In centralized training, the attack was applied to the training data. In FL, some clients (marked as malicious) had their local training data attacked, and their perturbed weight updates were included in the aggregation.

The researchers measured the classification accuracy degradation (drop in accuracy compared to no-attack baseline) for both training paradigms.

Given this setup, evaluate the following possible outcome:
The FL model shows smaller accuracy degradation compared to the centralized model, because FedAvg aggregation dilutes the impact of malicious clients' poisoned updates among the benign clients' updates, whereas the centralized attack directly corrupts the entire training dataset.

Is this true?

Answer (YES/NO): NO